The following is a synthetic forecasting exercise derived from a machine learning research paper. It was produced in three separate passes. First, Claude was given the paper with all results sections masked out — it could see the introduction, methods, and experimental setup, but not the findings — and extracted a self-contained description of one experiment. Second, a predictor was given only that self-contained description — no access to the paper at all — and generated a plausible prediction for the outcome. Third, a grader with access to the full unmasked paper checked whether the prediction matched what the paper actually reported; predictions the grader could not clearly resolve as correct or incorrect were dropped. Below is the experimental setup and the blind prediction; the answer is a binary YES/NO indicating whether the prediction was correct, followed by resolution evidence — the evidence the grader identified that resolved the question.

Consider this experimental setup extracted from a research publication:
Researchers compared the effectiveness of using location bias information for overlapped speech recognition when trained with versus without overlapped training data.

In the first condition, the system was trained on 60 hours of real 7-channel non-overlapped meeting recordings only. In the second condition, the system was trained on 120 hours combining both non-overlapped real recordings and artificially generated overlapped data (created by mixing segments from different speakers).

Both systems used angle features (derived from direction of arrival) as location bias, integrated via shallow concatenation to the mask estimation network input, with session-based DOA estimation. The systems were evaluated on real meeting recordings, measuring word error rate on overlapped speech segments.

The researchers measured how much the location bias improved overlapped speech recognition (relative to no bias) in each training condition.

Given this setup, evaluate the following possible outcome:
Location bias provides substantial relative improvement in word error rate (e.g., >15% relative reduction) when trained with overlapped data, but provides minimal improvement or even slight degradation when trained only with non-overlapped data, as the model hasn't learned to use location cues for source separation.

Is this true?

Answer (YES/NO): NO